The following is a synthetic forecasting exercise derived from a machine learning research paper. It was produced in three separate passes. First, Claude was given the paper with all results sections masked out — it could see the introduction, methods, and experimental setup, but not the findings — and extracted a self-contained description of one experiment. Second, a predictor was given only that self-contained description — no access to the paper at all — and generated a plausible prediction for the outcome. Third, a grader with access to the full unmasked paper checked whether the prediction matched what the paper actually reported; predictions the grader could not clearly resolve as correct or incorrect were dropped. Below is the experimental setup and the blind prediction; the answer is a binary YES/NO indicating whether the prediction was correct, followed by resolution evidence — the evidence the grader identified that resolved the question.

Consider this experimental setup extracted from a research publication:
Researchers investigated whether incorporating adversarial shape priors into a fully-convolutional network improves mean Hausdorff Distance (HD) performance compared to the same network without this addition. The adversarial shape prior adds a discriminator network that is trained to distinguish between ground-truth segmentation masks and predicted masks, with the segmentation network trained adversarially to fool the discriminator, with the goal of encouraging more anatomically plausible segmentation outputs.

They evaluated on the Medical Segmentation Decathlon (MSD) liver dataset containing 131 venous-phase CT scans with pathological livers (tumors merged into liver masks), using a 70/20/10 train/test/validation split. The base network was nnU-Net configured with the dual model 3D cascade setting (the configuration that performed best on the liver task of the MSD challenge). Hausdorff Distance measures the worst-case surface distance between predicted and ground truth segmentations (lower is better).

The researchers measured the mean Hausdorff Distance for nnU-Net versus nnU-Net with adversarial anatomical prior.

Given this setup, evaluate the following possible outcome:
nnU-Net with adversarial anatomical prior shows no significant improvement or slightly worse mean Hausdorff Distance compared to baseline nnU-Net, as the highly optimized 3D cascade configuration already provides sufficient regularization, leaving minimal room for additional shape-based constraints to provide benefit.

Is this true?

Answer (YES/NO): YES